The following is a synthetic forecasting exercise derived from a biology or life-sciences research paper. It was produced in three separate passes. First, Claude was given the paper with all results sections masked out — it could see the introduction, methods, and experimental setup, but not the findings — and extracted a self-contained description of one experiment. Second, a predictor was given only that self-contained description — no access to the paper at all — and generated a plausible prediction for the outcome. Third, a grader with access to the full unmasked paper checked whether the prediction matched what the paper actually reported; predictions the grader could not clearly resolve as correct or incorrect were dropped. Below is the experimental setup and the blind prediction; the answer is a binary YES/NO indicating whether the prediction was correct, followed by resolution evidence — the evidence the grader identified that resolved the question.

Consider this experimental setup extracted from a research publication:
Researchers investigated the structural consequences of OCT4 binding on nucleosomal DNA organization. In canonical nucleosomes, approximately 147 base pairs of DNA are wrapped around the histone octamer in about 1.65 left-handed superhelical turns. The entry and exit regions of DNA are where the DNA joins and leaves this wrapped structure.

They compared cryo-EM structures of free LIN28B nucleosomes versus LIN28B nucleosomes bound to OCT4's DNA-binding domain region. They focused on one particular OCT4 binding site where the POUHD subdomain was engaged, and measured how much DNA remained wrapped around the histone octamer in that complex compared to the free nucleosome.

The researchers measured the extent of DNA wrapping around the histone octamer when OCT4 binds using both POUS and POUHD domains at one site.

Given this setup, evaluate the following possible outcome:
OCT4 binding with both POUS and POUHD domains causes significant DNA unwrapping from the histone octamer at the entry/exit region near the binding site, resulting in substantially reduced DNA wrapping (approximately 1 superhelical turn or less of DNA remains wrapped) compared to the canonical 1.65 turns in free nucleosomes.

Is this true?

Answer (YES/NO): NO